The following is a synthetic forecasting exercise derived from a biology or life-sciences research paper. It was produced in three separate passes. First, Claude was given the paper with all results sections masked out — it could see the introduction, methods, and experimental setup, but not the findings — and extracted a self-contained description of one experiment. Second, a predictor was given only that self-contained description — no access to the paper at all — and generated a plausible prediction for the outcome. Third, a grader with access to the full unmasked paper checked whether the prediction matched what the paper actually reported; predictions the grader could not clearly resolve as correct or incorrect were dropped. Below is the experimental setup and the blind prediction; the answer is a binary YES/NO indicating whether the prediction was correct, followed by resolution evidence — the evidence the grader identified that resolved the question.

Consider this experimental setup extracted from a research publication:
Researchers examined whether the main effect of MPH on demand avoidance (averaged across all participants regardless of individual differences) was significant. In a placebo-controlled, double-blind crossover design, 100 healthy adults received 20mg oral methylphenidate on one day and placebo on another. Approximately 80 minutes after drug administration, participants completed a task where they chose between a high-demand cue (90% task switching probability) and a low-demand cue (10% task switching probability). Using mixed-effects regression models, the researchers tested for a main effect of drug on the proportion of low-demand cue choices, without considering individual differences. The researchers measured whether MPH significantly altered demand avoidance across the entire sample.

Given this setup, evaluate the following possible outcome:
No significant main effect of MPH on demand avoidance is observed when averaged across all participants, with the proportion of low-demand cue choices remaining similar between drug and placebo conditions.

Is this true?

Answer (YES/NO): YES